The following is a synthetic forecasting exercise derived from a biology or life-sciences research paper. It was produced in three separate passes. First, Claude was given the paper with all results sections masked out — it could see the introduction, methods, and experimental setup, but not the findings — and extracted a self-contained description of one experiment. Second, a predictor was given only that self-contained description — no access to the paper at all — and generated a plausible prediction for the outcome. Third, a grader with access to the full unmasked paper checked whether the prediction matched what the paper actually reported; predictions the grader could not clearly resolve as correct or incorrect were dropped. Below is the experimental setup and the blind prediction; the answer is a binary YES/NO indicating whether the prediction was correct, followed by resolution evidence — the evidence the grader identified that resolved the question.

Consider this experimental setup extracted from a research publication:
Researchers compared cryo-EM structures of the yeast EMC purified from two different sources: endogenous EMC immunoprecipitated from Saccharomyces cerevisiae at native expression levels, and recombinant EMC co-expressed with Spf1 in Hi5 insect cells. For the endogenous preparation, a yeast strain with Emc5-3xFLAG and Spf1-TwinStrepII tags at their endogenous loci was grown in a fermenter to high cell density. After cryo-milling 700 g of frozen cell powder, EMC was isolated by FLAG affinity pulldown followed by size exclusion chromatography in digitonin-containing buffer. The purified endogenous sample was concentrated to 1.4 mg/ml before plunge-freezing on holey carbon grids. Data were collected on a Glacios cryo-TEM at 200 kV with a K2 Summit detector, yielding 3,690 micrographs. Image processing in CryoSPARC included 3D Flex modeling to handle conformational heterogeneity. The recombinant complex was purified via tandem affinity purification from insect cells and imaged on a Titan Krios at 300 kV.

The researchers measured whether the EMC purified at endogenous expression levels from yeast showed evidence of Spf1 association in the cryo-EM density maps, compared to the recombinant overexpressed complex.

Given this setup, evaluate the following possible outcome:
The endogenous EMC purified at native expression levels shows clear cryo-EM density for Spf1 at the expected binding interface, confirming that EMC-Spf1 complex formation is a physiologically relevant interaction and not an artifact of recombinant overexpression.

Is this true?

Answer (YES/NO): YES